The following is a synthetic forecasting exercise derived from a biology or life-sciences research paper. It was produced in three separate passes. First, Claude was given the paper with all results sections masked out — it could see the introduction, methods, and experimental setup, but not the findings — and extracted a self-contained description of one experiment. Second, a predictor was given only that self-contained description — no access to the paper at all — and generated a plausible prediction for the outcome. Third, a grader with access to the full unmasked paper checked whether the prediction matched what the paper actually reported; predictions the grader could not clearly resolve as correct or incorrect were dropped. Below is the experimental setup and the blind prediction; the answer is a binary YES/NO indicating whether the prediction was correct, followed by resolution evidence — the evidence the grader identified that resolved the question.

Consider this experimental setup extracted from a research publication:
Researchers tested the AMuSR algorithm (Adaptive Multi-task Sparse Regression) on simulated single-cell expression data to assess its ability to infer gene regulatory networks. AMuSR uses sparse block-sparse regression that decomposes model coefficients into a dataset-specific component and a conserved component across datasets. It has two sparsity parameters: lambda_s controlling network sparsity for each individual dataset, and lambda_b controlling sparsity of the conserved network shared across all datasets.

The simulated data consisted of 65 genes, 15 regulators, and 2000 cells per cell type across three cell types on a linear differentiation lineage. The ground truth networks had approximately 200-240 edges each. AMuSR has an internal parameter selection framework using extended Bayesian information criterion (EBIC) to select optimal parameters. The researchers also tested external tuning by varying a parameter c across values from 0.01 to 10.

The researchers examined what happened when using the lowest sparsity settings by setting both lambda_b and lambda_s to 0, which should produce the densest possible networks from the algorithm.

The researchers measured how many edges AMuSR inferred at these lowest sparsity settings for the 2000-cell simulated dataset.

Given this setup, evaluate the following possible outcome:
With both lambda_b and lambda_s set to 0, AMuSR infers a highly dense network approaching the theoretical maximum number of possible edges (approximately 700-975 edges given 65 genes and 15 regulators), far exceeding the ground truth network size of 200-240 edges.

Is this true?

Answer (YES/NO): NO